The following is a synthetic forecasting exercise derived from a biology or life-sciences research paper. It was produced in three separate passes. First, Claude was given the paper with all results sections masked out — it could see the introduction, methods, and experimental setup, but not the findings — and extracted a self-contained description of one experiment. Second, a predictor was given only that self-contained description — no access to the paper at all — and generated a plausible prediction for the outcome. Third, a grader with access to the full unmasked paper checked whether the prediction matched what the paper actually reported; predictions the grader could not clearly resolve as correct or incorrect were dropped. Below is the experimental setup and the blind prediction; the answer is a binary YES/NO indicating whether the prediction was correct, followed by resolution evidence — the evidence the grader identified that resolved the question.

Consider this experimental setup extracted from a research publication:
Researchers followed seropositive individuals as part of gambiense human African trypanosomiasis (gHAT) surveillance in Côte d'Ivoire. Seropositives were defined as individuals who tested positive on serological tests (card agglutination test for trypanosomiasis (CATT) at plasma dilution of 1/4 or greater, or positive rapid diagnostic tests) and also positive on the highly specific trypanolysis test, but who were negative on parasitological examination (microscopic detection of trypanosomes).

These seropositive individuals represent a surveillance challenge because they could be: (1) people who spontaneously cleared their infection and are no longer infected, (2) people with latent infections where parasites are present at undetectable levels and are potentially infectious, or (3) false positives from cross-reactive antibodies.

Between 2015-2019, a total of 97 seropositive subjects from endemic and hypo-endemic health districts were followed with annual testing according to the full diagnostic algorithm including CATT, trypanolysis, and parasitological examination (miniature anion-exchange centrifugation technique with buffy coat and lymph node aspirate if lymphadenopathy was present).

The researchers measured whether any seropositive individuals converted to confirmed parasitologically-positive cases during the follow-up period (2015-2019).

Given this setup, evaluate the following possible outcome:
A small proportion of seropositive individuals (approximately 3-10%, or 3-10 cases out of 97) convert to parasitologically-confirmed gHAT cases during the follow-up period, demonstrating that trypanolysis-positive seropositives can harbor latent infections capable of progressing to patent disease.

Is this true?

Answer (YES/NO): NO